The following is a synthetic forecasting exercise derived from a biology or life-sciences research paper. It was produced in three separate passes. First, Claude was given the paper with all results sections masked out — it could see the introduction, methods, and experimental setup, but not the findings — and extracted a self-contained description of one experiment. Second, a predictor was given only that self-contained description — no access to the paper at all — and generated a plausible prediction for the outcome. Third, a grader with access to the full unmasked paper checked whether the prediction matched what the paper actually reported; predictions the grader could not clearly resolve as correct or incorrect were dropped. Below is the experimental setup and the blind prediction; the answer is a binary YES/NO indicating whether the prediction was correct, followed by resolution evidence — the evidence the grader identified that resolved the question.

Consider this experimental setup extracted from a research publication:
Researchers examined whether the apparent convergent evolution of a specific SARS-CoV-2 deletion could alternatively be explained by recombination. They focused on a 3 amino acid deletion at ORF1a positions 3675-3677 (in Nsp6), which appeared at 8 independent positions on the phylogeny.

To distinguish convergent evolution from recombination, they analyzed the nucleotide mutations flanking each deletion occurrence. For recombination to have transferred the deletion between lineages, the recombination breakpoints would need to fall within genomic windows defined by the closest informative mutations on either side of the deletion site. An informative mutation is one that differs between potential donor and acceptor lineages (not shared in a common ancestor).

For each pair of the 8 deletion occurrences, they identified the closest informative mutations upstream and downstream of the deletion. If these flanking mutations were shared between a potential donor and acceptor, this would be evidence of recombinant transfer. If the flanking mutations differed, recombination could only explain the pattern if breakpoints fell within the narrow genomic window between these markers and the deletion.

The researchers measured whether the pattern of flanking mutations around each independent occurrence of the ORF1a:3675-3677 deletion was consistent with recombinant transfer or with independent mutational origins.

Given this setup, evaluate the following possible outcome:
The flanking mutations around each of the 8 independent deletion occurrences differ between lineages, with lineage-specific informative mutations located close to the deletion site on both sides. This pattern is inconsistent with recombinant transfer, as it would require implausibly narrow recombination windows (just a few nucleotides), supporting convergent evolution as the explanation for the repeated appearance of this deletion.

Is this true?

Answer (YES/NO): YES